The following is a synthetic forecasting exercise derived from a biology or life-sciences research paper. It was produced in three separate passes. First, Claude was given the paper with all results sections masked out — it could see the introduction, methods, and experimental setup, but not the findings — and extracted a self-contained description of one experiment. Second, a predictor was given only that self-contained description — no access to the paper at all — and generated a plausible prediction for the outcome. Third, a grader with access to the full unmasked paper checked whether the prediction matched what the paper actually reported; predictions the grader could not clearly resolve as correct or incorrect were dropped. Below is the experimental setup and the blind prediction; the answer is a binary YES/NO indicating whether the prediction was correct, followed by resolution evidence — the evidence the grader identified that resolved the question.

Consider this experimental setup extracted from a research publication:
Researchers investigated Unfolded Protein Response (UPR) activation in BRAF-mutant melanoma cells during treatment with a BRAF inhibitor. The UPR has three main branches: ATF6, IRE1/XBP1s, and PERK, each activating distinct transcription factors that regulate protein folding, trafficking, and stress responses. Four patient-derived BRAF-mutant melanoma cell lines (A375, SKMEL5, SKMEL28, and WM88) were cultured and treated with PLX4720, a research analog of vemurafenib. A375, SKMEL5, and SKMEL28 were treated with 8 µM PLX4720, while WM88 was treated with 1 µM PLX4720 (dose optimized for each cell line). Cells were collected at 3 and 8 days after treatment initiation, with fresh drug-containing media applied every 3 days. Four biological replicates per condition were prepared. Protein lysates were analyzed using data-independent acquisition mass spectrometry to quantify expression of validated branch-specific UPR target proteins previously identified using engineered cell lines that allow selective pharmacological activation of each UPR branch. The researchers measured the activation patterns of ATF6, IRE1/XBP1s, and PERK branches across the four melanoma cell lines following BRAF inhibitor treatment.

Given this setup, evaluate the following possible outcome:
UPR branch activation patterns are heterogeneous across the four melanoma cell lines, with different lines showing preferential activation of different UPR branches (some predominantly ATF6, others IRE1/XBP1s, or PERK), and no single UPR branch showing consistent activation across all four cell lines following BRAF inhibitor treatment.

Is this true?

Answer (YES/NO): NO